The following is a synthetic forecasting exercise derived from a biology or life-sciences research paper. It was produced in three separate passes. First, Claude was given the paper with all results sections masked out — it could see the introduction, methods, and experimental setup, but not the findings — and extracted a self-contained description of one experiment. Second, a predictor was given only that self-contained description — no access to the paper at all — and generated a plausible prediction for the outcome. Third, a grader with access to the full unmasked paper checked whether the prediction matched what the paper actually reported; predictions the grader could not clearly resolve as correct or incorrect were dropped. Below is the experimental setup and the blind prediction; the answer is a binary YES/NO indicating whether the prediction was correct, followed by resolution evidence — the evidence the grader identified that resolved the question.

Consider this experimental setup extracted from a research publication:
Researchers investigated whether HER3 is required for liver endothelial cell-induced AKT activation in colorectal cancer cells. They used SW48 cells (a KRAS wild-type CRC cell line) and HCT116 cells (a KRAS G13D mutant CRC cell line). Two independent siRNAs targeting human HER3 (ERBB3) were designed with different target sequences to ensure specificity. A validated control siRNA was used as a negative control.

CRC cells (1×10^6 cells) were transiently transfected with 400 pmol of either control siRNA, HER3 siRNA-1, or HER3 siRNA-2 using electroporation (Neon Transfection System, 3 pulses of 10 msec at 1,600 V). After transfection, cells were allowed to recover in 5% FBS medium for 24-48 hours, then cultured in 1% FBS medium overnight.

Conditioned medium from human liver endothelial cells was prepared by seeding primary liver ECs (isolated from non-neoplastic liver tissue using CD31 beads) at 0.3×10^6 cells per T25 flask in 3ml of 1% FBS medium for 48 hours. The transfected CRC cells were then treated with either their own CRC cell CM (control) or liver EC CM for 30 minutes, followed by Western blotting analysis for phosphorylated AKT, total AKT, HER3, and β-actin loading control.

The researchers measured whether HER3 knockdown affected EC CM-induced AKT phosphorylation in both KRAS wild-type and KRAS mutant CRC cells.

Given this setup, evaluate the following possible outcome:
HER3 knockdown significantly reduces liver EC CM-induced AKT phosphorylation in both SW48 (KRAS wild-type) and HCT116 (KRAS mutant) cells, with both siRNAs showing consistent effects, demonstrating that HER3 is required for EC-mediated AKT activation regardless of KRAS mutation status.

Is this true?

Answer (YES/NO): YES